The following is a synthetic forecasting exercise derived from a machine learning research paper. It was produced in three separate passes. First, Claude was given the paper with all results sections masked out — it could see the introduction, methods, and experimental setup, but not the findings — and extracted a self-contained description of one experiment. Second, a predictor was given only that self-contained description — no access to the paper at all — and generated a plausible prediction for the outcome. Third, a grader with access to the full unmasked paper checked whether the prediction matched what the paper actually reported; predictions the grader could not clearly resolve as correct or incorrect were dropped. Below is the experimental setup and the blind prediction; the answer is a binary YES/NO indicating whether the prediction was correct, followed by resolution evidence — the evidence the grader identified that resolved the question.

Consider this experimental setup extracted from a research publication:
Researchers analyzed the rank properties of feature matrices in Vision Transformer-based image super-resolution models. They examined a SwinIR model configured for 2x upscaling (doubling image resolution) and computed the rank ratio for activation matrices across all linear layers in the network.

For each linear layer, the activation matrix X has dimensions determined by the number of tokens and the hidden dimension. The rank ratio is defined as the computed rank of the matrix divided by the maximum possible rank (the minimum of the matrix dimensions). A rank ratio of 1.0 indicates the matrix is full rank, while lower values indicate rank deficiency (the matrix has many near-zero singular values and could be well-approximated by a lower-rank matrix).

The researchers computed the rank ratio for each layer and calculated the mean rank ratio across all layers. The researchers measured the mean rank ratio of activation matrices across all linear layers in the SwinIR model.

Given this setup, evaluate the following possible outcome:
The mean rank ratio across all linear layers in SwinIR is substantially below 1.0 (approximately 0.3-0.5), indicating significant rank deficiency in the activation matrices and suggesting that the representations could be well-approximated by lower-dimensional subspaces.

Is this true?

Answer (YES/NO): NO